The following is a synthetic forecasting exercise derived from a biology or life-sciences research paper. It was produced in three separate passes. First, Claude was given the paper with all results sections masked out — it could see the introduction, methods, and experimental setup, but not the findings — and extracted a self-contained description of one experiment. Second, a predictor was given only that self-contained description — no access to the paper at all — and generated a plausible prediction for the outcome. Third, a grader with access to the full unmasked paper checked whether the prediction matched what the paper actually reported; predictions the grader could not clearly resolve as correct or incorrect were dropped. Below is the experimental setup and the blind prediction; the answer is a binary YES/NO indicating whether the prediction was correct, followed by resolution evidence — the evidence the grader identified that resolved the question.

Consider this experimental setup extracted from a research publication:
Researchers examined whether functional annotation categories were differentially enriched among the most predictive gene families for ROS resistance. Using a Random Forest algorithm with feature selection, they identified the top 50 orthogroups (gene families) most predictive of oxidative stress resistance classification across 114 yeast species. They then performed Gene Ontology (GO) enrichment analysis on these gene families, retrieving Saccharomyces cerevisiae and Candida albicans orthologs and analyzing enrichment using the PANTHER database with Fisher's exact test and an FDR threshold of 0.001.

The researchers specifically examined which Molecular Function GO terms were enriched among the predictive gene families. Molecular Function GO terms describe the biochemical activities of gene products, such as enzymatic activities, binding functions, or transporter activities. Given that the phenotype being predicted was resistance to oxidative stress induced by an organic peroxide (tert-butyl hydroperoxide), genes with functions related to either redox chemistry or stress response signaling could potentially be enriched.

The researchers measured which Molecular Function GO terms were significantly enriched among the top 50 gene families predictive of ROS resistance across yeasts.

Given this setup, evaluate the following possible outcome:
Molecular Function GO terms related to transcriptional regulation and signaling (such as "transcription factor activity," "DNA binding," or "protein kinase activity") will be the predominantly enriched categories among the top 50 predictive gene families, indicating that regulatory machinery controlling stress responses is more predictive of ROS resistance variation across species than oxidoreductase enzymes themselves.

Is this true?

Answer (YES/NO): NO